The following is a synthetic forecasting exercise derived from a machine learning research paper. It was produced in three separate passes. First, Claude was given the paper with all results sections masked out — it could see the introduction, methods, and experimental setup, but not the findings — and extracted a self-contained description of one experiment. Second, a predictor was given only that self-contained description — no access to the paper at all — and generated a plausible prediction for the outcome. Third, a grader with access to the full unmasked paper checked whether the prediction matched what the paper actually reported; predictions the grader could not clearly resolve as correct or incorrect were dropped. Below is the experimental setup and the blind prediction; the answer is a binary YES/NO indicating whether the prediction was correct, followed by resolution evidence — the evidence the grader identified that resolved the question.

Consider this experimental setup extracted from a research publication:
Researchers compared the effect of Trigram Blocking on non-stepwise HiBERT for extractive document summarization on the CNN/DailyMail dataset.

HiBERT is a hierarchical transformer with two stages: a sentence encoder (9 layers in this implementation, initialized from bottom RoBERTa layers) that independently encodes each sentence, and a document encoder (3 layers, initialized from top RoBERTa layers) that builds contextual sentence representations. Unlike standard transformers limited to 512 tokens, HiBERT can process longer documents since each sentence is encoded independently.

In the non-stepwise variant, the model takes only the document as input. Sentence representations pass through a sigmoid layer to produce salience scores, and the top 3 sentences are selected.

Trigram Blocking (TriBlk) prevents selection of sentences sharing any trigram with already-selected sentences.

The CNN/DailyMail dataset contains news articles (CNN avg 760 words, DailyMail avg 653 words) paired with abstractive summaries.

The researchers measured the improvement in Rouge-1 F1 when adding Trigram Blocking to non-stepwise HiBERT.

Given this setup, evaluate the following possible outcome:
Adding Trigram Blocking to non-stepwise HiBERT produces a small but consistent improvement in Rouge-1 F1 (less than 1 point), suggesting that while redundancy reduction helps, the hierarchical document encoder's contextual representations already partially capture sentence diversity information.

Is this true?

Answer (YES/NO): YES